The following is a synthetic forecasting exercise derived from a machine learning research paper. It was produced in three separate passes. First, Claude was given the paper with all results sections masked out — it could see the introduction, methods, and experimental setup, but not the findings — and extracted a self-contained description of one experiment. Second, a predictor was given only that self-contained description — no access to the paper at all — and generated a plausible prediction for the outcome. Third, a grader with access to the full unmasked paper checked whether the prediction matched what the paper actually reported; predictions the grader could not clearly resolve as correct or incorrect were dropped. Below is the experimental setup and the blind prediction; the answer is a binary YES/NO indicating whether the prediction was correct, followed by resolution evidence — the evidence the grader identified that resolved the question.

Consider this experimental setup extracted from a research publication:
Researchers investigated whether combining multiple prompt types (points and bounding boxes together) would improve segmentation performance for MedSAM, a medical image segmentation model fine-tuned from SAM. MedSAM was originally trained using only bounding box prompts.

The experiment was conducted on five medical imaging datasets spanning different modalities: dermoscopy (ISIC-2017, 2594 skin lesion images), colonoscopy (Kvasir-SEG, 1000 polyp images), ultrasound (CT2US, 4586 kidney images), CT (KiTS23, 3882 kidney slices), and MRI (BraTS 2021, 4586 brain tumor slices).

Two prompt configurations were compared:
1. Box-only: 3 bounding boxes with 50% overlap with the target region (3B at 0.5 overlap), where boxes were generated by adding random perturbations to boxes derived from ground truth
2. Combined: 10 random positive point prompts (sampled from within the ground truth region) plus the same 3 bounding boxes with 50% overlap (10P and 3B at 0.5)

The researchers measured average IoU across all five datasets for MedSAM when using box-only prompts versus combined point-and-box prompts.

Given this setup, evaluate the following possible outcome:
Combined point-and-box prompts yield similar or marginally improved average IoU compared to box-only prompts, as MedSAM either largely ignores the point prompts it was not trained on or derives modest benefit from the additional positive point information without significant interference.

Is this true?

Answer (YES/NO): NO